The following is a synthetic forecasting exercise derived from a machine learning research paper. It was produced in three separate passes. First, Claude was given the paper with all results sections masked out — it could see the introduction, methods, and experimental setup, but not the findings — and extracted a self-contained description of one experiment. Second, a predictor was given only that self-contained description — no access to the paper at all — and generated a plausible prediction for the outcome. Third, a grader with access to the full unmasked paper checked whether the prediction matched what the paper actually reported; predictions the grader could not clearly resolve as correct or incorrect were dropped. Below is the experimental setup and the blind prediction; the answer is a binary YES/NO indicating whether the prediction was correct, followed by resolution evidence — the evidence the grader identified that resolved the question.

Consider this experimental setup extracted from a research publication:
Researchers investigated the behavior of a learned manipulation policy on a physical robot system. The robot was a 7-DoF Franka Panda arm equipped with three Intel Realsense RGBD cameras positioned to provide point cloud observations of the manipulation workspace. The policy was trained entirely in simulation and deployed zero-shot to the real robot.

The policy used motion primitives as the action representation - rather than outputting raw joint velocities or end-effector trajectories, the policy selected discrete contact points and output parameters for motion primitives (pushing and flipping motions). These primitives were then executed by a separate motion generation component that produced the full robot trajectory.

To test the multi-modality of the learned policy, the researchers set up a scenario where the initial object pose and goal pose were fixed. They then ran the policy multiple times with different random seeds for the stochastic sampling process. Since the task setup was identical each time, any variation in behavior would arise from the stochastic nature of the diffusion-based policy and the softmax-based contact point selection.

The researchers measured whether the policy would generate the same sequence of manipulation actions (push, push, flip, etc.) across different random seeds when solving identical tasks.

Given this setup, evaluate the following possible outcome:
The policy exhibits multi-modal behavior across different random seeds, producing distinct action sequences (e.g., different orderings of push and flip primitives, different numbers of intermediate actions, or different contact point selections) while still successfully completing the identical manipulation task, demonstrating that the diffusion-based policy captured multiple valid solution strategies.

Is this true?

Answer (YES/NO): YES